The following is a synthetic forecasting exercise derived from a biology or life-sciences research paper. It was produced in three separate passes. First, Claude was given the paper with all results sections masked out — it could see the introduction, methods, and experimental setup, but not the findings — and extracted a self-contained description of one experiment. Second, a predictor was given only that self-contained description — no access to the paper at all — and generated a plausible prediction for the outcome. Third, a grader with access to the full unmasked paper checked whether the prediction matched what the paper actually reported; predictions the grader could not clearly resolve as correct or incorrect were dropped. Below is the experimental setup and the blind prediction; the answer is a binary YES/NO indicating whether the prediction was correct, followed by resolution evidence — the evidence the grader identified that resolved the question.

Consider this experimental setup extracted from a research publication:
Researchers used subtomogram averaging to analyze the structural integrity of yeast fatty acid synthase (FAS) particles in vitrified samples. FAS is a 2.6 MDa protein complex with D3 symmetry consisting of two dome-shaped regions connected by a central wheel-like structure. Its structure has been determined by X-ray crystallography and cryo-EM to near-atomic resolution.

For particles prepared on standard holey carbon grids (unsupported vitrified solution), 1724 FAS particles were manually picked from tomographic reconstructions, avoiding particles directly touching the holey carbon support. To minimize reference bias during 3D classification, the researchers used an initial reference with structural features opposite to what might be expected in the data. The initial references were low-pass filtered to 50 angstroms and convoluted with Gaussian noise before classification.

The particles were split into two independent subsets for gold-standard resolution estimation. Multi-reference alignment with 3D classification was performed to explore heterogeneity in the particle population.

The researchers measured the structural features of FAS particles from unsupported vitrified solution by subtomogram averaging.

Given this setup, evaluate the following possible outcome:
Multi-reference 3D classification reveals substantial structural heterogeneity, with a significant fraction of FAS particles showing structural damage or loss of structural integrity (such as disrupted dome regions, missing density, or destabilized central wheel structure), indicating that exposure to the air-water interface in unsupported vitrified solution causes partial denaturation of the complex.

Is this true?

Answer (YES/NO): YES